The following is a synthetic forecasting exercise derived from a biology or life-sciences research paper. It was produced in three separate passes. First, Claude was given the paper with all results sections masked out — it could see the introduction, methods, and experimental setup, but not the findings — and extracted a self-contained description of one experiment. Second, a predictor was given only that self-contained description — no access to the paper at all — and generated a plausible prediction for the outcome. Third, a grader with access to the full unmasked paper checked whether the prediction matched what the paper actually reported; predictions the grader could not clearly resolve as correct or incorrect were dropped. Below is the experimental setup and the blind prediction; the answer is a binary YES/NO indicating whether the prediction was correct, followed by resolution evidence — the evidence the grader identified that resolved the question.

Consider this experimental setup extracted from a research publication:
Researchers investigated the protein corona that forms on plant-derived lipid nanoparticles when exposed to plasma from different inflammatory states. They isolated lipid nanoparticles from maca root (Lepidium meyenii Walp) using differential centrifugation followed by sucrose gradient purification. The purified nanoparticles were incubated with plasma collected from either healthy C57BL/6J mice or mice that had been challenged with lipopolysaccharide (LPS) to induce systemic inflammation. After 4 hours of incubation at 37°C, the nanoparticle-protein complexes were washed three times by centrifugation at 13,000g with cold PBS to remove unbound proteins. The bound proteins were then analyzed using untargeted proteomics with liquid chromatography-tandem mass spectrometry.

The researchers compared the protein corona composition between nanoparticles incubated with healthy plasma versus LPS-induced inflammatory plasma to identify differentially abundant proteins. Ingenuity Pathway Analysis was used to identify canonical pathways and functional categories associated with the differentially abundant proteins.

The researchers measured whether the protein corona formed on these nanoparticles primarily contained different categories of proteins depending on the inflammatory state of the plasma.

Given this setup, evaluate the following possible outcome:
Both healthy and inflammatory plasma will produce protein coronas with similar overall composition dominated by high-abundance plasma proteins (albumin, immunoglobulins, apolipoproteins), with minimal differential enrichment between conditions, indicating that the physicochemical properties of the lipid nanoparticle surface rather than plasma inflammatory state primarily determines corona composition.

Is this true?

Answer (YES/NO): NO